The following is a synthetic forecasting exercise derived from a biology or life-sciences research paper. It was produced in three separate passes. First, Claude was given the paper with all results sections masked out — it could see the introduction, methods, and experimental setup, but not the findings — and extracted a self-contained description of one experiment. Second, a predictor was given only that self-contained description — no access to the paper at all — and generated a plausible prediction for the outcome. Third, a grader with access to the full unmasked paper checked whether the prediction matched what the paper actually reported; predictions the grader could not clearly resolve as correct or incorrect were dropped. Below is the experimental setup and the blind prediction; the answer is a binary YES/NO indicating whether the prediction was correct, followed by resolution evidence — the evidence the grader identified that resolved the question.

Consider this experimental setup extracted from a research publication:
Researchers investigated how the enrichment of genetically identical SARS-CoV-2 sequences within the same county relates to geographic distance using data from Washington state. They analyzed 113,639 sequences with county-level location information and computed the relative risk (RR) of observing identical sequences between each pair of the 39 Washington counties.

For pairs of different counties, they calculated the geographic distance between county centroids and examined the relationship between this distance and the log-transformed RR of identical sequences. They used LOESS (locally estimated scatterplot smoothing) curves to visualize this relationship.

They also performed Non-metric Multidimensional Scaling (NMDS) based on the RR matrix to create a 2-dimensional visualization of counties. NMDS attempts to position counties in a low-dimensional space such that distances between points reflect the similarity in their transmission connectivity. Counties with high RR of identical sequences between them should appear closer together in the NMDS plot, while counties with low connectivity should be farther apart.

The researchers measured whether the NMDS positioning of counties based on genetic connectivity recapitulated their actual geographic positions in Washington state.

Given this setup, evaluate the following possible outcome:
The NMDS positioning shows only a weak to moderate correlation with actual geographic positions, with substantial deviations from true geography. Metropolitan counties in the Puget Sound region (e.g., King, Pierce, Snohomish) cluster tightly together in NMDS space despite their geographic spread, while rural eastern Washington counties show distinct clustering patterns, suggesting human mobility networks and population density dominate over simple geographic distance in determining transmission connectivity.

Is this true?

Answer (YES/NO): NO